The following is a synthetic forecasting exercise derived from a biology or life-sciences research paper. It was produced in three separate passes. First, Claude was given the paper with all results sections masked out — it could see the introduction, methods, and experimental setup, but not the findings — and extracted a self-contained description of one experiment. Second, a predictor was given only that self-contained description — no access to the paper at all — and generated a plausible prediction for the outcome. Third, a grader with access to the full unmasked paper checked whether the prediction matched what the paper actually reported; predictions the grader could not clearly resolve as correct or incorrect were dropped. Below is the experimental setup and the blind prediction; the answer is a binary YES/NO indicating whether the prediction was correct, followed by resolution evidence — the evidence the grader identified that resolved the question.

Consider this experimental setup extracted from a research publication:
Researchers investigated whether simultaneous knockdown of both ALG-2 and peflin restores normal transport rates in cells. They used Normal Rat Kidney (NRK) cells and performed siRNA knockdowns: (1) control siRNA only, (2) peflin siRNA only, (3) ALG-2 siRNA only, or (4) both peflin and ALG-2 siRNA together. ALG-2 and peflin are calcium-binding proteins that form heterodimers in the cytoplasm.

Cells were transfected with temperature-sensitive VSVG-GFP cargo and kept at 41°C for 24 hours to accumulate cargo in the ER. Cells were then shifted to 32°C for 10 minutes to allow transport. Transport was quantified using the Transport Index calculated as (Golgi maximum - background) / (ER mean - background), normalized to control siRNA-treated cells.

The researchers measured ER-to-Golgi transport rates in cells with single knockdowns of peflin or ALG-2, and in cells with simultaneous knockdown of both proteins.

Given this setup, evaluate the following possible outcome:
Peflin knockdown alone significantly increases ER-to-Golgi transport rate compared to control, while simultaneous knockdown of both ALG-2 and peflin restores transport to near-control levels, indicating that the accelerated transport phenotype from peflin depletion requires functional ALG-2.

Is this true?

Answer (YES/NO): NO